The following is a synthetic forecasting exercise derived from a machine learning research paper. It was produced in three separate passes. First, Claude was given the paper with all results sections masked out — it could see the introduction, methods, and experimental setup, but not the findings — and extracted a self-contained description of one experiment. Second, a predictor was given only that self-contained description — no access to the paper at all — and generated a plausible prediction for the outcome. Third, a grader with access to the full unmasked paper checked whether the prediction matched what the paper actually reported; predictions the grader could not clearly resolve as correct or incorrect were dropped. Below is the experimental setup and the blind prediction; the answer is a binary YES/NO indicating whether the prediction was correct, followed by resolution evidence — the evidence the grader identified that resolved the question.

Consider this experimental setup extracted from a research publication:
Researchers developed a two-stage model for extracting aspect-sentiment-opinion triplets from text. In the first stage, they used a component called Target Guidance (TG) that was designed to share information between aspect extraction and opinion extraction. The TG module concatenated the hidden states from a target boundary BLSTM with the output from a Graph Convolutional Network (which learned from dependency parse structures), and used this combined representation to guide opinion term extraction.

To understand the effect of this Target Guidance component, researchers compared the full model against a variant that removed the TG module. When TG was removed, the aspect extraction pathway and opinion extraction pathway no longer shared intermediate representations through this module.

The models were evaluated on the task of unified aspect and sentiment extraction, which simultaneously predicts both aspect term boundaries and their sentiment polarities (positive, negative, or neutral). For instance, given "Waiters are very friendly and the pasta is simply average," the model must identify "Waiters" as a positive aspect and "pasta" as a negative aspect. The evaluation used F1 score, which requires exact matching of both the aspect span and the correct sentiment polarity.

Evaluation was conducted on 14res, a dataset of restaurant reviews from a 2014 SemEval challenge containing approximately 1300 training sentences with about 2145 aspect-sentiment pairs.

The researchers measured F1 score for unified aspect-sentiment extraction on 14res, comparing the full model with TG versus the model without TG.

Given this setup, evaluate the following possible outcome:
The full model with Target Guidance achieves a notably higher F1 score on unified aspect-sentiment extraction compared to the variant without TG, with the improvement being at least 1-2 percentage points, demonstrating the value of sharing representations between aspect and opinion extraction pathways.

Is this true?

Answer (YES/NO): NO